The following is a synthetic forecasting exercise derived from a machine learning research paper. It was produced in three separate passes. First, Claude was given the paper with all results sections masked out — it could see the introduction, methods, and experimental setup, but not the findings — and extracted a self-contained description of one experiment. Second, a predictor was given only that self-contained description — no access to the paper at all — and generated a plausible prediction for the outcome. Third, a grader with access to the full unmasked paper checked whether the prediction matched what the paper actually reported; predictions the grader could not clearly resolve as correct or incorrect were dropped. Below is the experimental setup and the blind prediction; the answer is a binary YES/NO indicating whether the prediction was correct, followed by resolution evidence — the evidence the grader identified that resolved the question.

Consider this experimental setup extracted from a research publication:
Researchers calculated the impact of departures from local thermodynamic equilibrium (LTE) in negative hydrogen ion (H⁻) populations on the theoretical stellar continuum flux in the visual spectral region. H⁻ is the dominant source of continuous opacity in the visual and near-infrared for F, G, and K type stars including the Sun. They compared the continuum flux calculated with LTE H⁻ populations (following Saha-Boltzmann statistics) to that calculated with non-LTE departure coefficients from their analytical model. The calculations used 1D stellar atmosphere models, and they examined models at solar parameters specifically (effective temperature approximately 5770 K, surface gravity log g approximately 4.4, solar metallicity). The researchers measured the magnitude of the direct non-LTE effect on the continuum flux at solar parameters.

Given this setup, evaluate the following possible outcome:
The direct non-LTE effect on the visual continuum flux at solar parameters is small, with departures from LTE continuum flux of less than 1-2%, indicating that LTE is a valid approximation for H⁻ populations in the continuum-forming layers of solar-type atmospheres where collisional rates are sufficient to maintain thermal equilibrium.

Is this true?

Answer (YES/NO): YES